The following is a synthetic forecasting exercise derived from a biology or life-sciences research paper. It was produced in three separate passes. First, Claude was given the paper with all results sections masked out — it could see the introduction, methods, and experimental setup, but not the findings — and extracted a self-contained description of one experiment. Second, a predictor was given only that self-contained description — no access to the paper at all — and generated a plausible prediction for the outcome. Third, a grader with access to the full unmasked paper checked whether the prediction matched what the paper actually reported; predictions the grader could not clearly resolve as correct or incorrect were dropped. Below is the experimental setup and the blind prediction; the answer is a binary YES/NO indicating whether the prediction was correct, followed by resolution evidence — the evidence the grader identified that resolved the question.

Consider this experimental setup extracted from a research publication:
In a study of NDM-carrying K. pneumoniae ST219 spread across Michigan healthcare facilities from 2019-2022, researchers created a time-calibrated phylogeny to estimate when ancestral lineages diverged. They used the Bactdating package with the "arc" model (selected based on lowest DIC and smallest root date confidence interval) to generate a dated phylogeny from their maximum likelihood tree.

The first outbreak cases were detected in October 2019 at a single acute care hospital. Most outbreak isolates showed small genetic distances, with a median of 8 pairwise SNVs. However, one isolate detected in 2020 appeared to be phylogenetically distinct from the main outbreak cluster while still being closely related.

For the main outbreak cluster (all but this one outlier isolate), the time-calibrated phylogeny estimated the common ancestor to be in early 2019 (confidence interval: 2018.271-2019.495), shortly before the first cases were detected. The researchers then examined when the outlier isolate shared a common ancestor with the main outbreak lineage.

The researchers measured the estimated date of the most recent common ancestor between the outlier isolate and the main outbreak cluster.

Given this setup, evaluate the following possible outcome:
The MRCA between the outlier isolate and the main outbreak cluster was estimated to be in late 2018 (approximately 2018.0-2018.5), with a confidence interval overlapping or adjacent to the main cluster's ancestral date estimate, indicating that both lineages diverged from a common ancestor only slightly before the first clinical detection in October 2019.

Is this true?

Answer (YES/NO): NO